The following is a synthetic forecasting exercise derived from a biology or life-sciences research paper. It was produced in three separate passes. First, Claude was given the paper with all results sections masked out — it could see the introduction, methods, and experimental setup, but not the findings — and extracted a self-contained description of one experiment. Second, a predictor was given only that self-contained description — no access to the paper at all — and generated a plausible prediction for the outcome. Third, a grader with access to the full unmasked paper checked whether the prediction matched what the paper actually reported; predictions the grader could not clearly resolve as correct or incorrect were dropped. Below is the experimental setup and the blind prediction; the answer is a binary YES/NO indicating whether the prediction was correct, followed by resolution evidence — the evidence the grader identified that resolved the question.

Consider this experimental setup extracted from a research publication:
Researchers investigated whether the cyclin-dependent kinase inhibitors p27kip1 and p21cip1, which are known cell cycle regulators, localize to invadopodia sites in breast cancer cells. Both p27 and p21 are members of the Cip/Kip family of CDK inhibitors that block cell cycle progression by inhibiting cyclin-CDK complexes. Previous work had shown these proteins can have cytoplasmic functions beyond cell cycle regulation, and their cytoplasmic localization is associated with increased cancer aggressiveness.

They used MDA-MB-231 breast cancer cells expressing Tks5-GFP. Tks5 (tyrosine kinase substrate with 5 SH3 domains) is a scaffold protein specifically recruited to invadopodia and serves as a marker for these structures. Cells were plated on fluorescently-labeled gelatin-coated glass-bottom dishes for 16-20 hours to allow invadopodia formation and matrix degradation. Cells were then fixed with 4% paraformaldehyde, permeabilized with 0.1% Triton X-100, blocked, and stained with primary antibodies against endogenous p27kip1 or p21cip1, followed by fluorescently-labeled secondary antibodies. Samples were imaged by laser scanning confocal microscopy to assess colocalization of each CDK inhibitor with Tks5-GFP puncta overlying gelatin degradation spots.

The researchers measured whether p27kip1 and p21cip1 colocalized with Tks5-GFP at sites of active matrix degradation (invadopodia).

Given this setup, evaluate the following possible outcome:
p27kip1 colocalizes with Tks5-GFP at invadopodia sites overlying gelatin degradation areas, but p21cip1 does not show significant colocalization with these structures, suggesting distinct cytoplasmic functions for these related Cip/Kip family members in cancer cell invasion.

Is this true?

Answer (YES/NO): YES